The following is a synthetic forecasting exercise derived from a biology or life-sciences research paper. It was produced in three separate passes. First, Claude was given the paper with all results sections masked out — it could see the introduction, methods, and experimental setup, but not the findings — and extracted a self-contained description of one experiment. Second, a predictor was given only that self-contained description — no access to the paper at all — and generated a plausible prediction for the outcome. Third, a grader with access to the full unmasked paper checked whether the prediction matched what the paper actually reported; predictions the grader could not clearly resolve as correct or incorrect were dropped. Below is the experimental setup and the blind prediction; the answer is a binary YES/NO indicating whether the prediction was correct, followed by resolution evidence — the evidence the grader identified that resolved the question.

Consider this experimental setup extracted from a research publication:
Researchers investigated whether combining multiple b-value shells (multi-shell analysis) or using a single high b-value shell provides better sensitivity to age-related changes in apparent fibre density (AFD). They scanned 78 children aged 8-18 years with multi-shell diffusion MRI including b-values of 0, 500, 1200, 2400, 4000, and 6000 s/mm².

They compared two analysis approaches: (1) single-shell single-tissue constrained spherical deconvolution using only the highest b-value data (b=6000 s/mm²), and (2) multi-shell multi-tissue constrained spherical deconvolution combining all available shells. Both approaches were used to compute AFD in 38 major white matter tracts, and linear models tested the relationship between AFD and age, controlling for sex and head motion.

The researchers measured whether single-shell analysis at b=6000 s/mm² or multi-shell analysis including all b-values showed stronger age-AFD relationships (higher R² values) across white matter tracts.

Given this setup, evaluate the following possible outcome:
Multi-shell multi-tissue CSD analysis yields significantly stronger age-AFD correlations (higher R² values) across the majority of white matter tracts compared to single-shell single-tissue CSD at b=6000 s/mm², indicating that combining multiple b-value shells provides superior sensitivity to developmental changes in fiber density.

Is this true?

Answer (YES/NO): NO